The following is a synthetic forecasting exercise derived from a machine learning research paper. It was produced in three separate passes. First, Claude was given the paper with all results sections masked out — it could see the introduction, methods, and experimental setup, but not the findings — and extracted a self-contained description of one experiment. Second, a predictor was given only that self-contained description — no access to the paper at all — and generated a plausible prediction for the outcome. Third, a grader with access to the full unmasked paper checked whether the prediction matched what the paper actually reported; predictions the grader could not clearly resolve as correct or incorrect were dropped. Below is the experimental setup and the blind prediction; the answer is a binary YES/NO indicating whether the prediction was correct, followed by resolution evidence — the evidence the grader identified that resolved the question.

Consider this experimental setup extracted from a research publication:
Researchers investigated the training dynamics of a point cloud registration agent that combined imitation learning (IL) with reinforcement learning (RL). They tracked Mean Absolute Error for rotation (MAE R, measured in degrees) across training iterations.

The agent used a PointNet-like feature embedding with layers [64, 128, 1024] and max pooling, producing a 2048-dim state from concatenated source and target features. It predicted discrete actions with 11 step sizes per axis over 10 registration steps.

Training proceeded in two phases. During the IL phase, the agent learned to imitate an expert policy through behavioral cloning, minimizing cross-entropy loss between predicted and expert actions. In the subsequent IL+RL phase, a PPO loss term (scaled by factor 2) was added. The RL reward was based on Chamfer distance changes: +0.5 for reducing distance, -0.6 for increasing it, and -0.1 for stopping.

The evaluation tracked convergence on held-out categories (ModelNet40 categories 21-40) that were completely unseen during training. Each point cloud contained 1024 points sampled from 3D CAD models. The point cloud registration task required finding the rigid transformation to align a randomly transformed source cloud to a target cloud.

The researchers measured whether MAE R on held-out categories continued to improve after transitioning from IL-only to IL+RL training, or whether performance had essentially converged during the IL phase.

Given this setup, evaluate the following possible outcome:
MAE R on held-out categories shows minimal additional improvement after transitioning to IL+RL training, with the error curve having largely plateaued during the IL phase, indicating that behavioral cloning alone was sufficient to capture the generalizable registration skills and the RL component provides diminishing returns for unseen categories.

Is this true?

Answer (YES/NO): YES